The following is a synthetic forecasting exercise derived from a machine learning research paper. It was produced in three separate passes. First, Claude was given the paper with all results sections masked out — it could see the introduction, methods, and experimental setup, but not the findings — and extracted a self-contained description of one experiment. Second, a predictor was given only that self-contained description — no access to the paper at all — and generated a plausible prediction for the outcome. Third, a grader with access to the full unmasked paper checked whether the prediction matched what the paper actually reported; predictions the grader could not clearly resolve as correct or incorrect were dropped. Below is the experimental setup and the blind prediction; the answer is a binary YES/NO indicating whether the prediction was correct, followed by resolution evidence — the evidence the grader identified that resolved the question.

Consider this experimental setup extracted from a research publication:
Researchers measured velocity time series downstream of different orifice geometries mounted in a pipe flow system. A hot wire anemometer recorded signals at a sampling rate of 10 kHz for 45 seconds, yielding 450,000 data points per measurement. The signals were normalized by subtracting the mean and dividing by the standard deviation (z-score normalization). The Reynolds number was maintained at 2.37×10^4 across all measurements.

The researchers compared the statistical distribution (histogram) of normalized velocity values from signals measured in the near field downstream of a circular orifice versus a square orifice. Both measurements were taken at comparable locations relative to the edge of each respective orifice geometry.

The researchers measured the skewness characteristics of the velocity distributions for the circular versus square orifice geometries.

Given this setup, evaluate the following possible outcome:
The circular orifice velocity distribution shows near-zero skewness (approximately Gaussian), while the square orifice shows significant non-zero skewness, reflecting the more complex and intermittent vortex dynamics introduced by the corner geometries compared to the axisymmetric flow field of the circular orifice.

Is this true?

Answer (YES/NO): NO